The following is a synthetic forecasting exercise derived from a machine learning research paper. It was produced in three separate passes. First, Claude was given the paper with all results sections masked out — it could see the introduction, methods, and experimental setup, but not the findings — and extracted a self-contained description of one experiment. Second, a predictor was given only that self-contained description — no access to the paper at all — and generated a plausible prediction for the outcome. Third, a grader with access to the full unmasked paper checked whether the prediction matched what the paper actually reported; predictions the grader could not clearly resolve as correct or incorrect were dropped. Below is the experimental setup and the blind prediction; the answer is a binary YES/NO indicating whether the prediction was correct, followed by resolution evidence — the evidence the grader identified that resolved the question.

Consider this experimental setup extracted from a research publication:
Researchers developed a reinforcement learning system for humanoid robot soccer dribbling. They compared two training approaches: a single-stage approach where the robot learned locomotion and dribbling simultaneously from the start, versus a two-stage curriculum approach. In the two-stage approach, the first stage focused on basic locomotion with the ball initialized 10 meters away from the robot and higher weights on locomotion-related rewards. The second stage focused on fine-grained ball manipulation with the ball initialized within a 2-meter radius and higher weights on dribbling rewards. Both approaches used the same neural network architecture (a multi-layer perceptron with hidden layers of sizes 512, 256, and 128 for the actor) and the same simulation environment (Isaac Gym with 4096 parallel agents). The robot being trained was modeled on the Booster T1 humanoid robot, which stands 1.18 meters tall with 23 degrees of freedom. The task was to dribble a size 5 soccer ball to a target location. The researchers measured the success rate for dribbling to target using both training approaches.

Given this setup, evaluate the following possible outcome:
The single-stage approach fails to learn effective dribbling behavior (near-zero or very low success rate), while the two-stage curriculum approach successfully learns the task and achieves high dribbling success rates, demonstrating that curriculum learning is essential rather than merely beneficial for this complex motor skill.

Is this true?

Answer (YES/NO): NO